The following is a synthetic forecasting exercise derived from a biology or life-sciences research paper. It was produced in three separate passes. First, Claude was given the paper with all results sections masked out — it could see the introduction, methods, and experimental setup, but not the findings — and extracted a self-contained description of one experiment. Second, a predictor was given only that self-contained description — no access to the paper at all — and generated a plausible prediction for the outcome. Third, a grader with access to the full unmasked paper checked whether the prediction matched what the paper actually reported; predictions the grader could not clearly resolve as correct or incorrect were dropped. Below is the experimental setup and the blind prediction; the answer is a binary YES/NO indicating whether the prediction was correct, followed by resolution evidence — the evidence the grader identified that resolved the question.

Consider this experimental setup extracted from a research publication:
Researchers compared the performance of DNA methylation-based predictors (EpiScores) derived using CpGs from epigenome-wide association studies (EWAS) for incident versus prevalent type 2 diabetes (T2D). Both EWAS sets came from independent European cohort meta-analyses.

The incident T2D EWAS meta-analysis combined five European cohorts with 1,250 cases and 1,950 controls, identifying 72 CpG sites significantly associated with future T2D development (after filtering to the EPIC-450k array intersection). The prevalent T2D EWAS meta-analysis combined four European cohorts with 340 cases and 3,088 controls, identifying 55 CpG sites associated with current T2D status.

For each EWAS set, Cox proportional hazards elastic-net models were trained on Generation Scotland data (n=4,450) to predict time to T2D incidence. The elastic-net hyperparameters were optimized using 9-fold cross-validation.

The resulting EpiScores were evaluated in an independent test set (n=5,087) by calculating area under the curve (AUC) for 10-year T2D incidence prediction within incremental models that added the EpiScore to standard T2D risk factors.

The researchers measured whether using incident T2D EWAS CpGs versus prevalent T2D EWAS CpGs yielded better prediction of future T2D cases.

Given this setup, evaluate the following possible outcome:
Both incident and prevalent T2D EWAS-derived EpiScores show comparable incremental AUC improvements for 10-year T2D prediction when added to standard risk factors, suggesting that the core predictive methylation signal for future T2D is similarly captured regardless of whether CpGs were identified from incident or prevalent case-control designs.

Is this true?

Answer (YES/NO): NO